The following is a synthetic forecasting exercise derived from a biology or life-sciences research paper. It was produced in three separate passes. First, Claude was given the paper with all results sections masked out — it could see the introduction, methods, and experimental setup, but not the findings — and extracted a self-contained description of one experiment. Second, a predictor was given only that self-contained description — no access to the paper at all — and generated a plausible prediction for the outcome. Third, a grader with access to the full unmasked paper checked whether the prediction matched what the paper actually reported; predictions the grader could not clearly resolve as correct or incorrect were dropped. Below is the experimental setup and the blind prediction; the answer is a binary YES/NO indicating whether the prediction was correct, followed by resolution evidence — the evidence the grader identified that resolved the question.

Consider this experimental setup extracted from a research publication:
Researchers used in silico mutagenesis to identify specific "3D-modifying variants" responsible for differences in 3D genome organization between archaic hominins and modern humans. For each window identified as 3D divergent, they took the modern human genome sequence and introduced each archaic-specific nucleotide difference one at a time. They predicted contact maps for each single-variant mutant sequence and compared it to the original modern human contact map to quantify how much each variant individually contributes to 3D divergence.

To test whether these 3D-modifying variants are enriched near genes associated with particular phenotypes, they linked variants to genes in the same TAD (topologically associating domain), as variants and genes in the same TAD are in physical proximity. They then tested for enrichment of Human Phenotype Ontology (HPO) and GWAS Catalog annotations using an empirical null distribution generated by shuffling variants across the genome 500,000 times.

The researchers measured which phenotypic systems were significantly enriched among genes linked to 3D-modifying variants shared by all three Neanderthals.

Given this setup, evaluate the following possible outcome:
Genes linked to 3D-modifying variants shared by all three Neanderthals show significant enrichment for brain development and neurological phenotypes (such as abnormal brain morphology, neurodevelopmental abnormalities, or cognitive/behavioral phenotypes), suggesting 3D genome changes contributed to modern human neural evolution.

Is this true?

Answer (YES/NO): YES